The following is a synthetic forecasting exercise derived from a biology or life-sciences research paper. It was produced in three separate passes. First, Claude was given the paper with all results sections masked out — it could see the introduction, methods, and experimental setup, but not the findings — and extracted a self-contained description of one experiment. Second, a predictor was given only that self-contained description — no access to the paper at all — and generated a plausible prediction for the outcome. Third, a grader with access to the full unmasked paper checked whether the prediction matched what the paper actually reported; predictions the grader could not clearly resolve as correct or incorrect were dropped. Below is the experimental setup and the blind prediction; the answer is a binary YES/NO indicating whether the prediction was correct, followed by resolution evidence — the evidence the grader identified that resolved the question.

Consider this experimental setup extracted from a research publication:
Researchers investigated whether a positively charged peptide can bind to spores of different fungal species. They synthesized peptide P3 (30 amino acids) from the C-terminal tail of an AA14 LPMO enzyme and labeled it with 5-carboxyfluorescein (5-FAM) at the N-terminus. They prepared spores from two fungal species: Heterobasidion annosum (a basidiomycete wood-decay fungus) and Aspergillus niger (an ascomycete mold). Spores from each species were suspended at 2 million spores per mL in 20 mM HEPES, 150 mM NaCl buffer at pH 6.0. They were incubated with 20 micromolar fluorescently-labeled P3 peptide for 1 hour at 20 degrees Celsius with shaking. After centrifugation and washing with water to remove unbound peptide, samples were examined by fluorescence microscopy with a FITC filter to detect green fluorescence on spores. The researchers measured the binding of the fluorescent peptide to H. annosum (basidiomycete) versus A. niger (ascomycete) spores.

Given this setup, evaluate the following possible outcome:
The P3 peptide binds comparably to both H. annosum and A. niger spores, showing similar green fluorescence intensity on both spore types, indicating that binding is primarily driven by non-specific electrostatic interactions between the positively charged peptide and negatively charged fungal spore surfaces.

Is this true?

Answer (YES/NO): NO